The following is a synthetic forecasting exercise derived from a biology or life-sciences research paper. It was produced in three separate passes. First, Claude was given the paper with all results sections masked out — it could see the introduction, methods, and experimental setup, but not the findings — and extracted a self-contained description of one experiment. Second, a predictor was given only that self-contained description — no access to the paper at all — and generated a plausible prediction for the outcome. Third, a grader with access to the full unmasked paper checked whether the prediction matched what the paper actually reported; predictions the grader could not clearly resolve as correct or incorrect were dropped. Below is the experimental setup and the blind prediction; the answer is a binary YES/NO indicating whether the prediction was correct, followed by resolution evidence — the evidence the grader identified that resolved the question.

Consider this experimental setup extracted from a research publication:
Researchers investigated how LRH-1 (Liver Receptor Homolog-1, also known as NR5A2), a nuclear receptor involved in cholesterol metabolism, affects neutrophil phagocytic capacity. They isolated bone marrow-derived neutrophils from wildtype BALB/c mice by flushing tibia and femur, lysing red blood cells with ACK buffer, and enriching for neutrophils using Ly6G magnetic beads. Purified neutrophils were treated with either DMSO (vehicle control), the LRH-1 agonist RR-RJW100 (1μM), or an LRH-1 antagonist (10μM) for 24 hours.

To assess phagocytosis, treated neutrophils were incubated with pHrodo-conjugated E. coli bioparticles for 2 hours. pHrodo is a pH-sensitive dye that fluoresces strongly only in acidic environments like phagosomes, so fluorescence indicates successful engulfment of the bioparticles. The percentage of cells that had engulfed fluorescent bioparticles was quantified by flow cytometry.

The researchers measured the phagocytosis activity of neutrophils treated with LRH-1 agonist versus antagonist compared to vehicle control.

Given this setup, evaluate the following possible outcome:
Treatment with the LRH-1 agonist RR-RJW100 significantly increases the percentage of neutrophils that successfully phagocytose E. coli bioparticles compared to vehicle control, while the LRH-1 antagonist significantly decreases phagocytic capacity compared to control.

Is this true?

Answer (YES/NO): NO